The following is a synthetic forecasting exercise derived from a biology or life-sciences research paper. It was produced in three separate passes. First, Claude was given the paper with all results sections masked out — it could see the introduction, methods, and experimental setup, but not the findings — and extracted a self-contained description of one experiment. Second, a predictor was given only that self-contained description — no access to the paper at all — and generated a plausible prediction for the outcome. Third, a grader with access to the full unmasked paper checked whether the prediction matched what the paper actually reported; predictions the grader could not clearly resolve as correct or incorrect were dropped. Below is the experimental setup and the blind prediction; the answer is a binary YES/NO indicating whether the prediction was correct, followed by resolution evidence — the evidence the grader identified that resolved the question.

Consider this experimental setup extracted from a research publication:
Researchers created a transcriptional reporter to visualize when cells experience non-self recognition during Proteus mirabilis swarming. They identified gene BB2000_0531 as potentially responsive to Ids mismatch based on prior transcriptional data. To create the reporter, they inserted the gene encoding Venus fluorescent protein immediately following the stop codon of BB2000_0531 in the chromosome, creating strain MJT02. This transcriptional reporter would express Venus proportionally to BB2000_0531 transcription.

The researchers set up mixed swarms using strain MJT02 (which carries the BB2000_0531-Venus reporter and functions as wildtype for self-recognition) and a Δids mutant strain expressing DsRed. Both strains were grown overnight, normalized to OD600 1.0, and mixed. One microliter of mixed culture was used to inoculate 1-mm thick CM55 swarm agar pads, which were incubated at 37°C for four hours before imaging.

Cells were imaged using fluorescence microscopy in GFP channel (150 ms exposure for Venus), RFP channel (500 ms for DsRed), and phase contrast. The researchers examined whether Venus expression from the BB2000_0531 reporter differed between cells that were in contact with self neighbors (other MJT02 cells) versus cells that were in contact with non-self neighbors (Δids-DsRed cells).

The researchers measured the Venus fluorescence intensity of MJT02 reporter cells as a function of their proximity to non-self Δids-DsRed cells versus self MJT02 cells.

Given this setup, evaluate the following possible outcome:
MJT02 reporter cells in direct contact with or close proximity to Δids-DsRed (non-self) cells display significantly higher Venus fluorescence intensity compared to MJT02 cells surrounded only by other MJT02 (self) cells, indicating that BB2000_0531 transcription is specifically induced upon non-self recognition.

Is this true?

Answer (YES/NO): NO